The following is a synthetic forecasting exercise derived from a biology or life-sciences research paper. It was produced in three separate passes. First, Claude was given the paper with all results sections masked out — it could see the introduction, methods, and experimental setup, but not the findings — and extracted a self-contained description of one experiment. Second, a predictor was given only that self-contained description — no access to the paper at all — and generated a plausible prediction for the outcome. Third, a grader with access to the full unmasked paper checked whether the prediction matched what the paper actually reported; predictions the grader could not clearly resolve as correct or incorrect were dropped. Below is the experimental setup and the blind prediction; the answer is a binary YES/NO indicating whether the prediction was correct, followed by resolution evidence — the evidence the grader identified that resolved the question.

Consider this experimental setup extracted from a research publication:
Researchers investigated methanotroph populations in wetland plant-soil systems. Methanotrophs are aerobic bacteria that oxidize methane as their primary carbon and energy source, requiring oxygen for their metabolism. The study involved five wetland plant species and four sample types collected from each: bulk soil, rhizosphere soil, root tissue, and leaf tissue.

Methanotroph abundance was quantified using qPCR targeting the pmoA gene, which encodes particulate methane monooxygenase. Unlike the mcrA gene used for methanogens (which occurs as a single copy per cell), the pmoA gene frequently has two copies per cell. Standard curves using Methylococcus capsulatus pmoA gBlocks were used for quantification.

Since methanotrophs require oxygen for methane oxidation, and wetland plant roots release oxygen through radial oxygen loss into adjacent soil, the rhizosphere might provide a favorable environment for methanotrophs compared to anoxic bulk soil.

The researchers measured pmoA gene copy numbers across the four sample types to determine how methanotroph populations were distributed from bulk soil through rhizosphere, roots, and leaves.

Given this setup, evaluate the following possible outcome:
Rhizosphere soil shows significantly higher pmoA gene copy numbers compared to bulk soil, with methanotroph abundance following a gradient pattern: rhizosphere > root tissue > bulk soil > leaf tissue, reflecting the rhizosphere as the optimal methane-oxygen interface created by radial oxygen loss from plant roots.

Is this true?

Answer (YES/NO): NO